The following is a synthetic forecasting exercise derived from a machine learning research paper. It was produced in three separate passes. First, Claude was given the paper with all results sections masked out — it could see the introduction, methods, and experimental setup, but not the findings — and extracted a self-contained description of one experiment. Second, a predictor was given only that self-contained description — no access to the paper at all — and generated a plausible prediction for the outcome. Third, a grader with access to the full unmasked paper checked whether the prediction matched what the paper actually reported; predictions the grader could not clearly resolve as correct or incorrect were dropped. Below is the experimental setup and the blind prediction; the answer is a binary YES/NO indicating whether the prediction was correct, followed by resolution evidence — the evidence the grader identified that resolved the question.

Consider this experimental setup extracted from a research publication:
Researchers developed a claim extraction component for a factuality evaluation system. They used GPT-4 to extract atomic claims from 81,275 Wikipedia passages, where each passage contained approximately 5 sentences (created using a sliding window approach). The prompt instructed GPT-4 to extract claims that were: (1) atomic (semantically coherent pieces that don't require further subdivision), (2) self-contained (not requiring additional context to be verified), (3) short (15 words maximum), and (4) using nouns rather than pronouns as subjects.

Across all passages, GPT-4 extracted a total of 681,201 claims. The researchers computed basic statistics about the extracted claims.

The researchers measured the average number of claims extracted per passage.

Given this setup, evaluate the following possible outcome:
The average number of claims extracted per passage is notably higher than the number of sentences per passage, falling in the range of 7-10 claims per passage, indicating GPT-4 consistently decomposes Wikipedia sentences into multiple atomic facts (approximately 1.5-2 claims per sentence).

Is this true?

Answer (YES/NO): YES